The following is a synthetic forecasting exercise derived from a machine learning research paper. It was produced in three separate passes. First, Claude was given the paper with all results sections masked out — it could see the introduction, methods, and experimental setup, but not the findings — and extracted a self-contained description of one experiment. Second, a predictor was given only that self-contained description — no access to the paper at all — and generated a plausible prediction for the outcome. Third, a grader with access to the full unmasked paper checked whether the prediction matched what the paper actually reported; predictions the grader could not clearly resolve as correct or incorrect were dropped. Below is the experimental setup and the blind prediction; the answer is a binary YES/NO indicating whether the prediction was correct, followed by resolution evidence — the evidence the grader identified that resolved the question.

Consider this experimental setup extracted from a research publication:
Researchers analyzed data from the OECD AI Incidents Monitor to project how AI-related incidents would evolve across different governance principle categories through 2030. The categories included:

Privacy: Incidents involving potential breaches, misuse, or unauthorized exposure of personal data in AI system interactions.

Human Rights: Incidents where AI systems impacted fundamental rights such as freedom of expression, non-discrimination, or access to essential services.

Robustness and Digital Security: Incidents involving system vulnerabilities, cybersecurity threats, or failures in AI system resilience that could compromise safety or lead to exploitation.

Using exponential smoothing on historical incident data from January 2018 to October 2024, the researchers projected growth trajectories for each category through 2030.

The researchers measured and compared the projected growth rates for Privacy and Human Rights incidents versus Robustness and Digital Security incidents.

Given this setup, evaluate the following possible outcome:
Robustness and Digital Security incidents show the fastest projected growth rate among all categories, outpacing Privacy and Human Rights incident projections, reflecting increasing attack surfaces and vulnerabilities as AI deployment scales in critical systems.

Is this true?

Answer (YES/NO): YES